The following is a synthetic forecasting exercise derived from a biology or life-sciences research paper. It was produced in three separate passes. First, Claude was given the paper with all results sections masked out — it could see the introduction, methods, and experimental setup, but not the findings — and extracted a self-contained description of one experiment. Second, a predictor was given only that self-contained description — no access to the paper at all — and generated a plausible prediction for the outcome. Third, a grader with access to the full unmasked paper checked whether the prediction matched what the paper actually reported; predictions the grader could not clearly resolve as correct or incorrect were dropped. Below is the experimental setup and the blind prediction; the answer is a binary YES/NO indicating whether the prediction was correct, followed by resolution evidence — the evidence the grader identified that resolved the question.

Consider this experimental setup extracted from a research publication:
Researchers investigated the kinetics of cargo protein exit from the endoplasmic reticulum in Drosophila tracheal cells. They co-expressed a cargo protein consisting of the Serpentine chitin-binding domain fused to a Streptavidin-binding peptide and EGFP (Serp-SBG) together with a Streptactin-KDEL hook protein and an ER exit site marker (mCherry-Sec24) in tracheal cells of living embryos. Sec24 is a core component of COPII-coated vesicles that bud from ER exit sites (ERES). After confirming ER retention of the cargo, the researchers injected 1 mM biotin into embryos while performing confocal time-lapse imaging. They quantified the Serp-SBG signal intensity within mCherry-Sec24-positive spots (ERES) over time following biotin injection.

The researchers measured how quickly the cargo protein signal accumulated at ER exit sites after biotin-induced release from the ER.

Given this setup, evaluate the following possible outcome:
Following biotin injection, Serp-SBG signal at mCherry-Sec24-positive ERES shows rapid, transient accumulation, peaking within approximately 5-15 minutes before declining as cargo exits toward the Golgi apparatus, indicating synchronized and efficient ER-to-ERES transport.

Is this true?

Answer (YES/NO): YES